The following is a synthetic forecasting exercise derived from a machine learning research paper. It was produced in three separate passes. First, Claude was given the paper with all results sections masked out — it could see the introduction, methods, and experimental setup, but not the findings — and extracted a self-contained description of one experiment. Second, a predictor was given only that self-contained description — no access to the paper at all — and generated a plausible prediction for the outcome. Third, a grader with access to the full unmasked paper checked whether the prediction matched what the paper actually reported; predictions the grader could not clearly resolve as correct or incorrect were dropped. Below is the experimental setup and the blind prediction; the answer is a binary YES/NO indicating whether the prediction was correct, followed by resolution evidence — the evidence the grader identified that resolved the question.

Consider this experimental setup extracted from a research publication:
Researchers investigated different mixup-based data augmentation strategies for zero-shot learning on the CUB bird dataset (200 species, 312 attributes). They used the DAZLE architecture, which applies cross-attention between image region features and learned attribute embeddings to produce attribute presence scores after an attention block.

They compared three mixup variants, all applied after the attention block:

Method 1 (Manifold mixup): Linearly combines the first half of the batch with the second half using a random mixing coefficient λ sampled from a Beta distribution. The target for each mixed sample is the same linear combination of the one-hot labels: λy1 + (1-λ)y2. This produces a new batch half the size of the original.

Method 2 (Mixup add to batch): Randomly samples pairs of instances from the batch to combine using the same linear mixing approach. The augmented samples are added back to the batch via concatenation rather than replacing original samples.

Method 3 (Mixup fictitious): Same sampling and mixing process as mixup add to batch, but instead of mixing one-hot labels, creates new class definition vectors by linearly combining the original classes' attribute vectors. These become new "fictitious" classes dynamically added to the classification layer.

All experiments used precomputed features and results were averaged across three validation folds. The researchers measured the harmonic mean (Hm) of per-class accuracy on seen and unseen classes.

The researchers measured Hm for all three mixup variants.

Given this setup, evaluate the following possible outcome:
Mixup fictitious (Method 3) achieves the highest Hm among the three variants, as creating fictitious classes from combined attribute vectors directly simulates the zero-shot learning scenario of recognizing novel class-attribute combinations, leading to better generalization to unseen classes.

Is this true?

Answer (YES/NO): YES